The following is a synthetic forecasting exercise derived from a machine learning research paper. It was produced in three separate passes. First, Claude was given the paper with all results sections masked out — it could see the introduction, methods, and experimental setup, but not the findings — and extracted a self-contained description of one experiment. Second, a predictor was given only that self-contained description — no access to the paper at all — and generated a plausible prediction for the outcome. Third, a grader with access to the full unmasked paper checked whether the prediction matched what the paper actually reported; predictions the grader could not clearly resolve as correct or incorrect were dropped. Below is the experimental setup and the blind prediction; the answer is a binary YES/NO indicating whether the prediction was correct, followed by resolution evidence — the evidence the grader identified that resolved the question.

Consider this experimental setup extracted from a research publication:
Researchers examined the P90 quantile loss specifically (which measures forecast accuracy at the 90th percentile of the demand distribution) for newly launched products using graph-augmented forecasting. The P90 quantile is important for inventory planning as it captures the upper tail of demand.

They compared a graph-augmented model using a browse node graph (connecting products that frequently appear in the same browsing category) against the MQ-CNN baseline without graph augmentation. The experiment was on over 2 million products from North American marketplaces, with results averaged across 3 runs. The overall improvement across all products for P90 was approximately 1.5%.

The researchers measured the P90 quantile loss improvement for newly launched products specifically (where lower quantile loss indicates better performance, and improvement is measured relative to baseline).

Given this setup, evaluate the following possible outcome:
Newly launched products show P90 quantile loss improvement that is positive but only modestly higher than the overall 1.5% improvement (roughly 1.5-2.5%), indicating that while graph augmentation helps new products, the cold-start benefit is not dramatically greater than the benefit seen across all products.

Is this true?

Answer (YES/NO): NO